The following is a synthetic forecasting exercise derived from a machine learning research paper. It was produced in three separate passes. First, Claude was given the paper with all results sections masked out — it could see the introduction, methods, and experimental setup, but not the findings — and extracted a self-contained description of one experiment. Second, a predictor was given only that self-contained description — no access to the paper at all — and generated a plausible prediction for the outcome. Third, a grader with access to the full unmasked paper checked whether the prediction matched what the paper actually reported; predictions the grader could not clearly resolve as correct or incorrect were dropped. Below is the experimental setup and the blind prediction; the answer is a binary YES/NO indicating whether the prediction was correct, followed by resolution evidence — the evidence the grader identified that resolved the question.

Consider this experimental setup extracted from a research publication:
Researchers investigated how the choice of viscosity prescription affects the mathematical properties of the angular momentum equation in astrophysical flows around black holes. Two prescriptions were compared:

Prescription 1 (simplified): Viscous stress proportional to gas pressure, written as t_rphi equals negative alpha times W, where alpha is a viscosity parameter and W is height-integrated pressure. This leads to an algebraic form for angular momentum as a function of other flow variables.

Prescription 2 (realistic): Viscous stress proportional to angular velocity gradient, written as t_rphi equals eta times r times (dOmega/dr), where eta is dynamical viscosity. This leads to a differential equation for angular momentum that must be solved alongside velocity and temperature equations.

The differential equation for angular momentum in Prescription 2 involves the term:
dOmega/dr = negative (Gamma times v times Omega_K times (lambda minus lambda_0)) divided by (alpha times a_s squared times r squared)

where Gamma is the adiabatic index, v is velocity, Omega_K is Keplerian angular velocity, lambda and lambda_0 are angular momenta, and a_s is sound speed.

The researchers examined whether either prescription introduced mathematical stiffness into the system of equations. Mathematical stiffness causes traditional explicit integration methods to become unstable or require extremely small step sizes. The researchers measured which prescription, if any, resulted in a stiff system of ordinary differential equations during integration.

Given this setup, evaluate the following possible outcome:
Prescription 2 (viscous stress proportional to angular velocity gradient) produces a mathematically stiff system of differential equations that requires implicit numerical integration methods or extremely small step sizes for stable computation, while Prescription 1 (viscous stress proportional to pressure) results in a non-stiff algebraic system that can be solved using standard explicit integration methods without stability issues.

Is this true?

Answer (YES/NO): YES